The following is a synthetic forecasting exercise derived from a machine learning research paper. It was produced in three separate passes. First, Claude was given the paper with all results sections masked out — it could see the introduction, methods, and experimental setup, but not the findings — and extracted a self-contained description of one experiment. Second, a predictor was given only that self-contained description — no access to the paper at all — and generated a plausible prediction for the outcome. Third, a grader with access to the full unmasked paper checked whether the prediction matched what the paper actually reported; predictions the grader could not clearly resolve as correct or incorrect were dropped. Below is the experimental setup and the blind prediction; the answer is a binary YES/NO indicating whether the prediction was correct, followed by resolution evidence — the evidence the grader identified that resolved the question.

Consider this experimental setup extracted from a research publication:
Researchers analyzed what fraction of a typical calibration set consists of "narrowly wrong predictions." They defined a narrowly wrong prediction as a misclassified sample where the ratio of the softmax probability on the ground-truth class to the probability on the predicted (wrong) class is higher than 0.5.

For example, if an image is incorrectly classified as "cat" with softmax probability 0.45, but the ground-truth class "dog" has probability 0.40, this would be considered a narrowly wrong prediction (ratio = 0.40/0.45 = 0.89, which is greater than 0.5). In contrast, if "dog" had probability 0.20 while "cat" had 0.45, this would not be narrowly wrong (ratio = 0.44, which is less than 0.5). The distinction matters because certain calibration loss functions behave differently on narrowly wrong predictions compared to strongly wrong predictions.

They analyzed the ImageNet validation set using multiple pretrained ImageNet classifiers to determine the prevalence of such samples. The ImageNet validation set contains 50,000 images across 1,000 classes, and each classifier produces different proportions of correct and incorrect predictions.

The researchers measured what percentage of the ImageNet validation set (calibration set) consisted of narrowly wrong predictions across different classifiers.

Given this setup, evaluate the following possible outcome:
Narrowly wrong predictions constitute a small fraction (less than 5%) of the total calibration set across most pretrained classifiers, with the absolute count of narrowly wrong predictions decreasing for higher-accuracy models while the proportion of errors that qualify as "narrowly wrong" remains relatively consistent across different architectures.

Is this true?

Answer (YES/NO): NO